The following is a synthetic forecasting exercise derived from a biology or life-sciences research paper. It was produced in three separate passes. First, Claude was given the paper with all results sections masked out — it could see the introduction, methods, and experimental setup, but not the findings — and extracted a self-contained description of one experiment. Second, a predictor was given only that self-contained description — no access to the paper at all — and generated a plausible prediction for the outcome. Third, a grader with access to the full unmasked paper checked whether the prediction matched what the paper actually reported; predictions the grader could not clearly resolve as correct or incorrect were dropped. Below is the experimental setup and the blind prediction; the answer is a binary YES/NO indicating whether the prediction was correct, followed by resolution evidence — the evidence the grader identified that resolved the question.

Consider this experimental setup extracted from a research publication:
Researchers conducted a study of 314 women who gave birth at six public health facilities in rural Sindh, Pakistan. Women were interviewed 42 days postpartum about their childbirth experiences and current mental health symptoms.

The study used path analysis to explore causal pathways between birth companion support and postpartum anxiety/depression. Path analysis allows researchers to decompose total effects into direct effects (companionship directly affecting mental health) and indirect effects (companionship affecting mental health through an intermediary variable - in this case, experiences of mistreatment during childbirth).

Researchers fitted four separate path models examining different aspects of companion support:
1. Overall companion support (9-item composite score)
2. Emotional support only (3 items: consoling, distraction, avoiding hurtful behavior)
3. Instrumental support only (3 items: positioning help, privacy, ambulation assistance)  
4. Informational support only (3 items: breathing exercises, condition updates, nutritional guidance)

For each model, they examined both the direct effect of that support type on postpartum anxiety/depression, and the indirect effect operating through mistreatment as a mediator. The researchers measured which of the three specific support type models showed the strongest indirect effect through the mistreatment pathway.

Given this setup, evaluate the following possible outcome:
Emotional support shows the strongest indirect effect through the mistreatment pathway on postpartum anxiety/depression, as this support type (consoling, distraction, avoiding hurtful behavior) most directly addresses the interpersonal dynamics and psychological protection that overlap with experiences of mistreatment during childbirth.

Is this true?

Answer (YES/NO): NO